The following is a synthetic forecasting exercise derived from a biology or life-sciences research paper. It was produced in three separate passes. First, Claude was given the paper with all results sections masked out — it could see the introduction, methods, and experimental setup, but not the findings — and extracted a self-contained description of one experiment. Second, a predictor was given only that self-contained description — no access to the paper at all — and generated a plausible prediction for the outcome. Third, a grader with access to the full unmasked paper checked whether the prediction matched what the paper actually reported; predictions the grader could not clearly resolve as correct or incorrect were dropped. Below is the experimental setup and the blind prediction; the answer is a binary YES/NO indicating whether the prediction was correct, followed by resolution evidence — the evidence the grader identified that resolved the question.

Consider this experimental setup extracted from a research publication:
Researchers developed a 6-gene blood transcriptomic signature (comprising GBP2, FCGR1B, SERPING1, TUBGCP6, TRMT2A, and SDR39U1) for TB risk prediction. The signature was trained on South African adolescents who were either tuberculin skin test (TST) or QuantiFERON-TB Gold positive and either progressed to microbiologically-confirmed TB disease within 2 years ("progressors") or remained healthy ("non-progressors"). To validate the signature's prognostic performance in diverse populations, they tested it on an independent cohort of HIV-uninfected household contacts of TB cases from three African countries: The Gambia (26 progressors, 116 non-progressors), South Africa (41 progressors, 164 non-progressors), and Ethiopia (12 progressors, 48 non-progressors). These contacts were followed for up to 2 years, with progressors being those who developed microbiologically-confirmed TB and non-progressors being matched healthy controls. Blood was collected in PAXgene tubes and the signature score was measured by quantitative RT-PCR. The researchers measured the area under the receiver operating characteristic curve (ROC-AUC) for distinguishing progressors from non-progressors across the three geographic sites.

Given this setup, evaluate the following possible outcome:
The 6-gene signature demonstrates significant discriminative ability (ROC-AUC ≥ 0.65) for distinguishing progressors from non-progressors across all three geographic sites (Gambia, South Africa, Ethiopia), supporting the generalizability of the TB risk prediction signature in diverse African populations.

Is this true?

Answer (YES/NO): NO